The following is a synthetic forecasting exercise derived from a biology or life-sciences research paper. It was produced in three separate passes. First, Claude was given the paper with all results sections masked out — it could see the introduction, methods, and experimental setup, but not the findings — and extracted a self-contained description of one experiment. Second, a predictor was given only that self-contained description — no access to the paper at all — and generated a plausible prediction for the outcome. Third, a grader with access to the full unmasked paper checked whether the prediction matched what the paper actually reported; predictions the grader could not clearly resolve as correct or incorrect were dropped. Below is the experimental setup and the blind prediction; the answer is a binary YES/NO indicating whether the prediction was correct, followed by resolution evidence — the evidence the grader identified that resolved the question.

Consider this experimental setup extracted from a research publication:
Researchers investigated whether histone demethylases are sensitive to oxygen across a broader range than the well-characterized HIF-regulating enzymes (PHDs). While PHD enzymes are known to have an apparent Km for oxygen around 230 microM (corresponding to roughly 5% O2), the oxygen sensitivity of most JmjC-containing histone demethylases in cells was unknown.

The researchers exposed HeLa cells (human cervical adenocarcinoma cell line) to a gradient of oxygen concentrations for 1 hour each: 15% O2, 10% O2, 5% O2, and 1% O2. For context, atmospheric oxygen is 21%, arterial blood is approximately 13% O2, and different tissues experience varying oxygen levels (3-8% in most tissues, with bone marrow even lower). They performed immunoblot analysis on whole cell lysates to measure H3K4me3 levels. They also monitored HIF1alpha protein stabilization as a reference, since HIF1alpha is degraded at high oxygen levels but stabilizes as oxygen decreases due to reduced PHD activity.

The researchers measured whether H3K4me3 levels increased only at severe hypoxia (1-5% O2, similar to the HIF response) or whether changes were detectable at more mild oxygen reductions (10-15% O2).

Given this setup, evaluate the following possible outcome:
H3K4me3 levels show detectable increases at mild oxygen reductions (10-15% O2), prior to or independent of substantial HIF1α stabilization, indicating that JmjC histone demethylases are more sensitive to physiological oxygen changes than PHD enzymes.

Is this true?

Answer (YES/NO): NO